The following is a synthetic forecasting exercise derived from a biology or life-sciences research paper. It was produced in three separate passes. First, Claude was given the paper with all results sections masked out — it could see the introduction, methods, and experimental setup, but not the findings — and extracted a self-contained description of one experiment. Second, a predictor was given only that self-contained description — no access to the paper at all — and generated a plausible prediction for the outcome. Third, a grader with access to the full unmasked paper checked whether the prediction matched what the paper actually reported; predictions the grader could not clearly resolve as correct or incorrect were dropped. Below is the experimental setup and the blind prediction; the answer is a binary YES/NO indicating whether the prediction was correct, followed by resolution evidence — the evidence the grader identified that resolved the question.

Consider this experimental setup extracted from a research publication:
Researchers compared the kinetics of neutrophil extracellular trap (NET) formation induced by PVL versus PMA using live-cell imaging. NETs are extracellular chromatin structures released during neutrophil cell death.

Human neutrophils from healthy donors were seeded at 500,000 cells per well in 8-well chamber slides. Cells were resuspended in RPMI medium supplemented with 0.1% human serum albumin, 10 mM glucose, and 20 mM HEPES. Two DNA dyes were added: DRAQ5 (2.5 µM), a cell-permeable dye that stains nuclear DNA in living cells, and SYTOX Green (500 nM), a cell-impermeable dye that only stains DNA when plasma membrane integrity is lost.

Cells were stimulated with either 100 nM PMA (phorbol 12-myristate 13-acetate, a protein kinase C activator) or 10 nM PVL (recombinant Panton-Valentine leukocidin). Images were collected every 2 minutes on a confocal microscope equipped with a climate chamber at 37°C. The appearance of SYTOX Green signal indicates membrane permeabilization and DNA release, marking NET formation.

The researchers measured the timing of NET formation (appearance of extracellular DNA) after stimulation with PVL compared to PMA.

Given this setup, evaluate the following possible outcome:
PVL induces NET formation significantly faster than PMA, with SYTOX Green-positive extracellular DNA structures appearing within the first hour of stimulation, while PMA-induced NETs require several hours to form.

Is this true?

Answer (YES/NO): NO